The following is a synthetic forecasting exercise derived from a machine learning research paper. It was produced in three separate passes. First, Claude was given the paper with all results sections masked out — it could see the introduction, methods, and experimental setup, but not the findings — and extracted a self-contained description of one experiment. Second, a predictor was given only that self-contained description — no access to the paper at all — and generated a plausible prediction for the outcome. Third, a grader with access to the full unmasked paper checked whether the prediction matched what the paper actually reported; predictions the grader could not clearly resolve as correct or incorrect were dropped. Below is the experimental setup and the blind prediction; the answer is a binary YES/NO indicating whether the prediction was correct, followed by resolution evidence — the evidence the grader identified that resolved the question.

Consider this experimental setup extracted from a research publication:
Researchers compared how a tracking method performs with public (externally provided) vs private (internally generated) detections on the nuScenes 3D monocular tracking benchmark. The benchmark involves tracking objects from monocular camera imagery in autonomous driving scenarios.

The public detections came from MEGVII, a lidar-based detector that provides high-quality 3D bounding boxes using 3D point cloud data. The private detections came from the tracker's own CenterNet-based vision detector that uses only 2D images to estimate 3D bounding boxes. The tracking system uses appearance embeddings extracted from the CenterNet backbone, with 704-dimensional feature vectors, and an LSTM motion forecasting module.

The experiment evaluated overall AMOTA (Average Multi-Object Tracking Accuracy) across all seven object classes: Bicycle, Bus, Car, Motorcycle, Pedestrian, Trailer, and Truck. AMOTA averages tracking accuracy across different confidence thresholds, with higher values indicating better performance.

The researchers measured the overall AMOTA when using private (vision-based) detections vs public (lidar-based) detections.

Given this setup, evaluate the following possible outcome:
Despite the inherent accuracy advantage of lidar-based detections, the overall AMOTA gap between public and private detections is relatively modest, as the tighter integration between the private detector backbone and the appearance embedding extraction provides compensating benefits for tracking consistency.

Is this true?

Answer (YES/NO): NO